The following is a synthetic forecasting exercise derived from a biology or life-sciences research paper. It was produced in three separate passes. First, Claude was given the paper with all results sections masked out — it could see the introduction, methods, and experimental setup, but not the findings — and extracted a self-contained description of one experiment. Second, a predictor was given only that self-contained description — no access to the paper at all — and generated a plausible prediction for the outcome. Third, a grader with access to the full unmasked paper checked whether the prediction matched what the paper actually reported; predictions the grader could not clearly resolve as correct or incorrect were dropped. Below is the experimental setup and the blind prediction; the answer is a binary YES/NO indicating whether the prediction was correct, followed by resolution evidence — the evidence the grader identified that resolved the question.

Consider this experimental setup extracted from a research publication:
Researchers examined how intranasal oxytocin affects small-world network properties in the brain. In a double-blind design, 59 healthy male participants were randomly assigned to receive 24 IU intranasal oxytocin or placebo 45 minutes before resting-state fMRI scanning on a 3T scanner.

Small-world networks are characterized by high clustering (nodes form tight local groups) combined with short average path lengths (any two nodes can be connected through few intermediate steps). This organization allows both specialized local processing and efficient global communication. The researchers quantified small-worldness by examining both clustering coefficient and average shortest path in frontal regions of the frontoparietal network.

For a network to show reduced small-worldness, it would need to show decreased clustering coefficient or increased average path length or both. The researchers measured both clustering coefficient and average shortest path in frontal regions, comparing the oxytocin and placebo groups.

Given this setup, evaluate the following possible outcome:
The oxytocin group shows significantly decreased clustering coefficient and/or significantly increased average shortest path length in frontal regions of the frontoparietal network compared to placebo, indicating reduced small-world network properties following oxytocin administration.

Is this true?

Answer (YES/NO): YES